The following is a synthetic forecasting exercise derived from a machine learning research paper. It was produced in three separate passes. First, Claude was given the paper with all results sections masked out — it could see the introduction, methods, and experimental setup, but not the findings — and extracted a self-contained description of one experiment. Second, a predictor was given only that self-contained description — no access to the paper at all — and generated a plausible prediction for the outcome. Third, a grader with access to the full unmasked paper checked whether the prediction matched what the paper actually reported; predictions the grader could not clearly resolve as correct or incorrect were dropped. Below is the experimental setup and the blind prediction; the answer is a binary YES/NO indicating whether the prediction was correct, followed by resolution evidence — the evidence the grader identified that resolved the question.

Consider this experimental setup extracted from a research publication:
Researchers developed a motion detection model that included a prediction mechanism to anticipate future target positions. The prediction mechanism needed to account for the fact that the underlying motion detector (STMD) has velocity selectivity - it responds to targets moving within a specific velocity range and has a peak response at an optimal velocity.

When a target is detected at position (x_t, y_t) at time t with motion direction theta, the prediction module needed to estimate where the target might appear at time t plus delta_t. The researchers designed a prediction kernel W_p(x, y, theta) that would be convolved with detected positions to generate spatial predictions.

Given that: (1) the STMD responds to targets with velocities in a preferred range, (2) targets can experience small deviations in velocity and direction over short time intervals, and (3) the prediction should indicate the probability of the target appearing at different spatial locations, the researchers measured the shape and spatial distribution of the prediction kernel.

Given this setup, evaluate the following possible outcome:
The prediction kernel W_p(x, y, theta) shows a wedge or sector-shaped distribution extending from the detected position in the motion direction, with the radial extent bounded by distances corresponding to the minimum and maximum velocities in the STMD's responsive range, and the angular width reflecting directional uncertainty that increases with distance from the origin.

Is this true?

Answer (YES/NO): NO